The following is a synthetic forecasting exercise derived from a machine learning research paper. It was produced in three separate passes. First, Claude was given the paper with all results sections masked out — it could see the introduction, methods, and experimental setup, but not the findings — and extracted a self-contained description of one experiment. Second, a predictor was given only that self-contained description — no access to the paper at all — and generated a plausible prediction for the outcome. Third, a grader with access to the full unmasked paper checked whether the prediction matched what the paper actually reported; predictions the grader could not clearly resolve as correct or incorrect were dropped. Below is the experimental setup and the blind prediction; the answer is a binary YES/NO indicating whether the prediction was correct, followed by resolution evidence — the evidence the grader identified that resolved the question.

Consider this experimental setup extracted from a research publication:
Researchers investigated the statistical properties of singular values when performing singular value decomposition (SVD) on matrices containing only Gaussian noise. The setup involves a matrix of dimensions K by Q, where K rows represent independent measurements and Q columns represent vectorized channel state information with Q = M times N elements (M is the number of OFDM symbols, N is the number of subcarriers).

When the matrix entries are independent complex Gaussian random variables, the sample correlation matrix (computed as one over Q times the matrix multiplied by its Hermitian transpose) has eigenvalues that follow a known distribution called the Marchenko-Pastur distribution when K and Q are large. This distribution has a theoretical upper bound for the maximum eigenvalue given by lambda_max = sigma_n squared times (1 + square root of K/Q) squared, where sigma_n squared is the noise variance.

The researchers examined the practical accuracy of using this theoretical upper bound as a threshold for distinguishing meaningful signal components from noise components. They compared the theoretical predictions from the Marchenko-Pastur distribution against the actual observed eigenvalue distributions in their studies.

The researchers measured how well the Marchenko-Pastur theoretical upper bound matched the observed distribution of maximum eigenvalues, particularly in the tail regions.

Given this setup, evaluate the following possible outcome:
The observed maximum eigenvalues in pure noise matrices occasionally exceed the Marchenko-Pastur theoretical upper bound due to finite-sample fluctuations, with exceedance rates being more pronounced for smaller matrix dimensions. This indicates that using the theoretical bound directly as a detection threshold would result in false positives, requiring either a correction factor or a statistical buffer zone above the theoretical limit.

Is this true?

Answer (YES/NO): NO